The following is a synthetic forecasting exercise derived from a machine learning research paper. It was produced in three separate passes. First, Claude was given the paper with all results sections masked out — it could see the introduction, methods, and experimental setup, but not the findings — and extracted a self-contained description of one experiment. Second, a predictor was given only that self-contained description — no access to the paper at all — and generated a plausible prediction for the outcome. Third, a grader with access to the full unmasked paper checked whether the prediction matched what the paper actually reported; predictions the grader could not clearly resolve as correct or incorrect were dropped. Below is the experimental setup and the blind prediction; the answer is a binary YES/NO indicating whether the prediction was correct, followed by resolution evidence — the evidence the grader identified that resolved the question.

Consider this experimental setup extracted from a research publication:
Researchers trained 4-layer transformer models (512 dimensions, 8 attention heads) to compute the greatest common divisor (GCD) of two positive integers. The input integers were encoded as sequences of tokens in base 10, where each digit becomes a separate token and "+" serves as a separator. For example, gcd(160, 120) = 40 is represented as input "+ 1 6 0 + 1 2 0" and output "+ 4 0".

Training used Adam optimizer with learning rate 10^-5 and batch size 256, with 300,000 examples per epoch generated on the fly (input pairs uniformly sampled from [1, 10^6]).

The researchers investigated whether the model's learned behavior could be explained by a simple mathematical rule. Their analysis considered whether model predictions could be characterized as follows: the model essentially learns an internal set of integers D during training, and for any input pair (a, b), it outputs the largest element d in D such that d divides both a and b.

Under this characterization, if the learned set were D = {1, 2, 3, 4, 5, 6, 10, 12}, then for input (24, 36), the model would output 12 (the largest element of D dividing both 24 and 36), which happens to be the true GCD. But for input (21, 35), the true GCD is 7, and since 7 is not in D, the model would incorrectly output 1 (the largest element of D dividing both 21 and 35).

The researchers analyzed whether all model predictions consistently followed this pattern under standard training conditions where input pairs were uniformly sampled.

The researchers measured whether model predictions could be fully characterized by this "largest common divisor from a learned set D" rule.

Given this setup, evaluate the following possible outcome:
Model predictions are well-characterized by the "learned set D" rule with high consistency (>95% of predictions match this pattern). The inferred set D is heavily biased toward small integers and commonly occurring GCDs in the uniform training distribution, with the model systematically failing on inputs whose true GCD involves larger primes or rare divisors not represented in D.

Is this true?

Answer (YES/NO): NO